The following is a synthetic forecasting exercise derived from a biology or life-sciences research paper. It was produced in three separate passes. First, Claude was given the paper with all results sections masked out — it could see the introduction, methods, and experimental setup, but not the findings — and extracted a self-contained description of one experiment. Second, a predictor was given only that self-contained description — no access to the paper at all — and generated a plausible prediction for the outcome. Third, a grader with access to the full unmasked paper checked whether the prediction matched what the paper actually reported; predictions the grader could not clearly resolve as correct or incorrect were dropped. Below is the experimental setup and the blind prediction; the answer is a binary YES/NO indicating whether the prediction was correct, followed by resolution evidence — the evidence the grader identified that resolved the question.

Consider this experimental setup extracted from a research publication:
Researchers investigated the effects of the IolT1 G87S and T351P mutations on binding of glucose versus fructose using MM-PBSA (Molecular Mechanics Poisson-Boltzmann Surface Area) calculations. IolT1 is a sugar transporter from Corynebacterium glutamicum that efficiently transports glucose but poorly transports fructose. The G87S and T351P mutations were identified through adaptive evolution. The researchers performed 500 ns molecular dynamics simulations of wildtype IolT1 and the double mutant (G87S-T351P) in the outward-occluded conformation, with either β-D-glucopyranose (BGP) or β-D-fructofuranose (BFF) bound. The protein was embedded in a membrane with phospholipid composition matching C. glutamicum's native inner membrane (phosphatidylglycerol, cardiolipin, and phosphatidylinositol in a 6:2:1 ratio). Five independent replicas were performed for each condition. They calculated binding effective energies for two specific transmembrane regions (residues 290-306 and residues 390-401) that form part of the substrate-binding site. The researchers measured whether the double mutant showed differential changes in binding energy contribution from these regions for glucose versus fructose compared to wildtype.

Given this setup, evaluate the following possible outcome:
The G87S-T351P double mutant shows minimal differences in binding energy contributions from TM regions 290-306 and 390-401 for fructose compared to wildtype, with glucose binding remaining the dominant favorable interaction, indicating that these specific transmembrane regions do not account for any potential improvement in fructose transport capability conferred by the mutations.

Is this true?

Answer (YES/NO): NO